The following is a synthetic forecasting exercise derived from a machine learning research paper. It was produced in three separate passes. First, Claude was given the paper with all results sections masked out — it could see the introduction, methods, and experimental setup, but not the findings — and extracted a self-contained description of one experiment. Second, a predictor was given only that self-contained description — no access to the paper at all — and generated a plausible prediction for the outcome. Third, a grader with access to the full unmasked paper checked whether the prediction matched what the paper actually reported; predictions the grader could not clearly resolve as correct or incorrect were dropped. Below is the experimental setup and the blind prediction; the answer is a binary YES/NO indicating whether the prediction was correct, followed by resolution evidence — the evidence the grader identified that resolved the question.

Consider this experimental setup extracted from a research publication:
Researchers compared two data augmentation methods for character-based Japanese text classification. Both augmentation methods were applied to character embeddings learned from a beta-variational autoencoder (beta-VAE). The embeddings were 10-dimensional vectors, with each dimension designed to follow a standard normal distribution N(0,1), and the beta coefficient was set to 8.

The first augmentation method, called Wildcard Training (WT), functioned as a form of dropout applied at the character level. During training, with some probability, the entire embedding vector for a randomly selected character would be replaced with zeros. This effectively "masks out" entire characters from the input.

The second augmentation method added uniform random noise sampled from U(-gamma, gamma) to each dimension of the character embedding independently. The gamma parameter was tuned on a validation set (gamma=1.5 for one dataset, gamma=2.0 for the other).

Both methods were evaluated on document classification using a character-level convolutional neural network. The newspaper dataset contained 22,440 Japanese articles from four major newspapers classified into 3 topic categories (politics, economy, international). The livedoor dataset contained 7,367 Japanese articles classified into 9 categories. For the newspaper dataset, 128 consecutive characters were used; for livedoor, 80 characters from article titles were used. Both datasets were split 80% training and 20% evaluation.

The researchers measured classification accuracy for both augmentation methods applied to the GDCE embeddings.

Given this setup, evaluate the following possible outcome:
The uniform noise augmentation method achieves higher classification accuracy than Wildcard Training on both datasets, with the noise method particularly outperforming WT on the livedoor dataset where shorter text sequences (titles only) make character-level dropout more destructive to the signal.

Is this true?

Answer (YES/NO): NO